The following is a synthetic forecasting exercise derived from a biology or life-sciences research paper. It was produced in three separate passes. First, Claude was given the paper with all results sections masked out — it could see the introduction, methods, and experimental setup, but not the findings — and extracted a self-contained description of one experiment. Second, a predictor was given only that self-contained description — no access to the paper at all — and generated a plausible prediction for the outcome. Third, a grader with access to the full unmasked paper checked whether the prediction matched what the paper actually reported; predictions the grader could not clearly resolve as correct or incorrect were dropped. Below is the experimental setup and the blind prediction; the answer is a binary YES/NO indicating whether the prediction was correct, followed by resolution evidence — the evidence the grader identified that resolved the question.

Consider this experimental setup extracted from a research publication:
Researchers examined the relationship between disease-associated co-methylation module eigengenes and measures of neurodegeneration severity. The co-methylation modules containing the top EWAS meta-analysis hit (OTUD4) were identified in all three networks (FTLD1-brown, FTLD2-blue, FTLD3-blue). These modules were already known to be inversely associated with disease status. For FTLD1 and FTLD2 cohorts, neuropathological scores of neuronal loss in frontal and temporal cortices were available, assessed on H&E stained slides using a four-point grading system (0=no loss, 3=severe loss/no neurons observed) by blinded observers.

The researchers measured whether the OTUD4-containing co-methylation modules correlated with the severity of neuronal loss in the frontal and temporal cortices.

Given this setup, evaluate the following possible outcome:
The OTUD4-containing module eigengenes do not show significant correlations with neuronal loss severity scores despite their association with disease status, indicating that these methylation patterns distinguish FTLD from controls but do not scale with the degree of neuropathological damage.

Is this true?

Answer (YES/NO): NO